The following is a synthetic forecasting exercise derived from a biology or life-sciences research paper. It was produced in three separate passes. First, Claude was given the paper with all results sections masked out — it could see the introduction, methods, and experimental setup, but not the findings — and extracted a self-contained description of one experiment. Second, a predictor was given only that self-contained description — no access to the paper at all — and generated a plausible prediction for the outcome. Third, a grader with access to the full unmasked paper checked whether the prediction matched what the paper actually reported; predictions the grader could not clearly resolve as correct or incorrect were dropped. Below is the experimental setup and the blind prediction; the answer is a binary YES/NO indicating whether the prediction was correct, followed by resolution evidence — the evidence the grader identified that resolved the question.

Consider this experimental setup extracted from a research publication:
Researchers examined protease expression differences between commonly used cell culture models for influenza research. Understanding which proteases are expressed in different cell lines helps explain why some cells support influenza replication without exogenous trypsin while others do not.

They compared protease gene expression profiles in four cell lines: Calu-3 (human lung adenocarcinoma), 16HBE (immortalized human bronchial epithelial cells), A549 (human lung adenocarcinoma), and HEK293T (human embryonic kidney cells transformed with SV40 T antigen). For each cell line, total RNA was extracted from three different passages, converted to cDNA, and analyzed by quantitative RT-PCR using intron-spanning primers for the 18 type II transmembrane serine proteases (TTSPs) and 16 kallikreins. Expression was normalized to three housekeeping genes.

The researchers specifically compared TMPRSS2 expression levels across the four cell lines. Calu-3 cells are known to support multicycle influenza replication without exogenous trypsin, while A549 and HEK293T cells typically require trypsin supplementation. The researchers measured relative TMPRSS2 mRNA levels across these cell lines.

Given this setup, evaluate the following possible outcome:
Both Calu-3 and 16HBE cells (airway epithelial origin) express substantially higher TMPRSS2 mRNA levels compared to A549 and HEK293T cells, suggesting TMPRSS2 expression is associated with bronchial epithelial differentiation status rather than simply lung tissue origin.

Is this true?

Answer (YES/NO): NO